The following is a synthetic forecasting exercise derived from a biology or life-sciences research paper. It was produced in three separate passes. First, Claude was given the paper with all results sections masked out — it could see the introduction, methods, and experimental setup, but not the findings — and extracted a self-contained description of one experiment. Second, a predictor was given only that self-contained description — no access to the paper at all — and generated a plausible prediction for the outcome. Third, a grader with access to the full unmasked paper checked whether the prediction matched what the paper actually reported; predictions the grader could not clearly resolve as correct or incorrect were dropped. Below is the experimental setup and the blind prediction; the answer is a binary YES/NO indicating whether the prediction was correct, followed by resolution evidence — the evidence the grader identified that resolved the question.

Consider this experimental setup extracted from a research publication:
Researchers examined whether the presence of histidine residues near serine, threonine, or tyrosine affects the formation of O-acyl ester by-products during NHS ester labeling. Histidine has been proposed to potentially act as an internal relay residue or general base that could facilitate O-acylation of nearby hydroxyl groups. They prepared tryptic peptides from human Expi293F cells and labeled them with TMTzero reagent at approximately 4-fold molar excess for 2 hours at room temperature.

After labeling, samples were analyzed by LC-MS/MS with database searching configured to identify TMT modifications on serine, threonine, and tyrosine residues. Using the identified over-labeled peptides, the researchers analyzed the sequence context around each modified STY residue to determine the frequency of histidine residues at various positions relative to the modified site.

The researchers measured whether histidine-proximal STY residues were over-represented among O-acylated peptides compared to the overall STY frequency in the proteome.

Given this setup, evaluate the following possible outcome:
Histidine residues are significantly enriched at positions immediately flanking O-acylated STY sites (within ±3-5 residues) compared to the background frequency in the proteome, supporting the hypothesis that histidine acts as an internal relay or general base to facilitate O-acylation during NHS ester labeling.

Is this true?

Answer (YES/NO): YES